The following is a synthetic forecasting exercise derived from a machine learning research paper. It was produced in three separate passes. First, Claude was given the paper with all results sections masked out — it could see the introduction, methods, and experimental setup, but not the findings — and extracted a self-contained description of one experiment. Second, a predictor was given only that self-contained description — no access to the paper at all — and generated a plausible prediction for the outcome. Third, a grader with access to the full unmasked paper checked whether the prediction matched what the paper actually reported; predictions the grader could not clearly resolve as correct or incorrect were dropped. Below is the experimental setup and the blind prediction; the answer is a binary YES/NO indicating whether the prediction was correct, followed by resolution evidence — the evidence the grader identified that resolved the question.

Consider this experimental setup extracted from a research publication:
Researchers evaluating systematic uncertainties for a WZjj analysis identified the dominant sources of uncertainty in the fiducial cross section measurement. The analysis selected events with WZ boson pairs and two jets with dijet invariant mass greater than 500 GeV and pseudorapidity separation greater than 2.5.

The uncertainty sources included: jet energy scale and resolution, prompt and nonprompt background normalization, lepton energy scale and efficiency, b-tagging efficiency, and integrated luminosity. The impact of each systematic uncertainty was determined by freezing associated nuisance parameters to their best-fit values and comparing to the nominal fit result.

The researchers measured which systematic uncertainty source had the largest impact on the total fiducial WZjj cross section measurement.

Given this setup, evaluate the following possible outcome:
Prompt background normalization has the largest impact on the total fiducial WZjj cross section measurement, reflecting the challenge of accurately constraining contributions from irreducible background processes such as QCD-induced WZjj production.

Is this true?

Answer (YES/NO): NO